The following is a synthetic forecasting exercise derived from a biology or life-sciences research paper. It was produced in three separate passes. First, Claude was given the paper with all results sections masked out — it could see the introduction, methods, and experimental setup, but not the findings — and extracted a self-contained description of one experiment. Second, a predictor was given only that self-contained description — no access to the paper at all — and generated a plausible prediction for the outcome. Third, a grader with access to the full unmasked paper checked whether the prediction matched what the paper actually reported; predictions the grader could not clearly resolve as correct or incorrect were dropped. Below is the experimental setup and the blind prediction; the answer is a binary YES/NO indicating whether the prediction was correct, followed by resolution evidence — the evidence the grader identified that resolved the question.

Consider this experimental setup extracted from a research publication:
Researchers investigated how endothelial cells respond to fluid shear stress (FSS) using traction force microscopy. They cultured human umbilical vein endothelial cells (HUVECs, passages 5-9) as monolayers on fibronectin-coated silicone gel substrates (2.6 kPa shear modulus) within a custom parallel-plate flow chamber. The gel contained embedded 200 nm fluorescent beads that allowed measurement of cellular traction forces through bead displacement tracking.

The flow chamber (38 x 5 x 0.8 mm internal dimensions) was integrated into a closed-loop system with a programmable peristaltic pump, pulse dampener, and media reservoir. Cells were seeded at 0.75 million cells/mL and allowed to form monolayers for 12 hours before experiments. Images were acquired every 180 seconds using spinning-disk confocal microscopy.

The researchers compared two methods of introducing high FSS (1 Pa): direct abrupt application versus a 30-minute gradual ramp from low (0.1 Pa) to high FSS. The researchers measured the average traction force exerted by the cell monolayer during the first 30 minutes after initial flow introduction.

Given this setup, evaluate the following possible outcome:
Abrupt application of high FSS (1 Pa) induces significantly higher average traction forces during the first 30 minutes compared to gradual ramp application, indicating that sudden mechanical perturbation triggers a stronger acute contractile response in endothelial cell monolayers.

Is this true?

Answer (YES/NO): YES